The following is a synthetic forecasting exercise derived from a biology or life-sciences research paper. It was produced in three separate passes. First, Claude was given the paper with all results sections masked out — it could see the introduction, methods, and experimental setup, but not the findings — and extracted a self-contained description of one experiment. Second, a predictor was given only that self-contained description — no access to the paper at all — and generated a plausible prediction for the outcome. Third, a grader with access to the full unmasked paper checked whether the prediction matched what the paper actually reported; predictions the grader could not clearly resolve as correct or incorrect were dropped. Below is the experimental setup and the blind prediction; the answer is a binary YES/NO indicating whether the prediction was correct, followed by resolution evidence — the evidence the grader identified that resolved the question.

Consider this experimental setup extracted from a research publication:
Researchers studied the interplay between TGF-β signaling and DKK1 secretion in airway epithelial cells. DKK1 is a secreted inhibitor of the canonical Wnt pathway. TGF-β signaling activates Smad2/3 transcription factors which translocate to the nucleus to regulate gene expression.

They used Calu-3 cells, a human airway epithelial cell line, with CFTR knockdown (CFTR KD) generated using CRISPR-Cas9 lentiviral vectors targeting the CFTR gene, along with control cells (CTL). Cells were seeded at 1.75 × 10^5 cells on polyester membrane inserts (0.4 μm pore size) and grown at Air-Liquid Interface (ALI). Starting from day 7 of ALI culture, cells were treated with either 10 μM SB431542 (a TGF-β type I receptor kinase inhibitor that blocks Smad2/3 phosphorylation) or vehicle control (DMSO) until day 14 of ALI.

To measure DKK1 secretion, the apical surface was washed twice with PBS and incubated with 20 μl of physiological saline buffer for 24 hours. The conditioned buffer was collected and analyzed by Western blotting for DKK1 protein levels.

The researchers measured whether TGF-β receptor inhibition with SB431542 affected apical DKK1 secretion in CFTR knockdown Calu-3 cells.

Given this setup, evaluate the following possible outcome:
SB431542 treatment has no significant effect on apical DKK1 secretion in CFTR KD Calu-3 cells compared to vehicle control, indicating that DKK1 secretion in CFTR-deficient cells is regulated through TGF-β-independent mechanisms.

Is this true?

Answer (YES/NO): NO